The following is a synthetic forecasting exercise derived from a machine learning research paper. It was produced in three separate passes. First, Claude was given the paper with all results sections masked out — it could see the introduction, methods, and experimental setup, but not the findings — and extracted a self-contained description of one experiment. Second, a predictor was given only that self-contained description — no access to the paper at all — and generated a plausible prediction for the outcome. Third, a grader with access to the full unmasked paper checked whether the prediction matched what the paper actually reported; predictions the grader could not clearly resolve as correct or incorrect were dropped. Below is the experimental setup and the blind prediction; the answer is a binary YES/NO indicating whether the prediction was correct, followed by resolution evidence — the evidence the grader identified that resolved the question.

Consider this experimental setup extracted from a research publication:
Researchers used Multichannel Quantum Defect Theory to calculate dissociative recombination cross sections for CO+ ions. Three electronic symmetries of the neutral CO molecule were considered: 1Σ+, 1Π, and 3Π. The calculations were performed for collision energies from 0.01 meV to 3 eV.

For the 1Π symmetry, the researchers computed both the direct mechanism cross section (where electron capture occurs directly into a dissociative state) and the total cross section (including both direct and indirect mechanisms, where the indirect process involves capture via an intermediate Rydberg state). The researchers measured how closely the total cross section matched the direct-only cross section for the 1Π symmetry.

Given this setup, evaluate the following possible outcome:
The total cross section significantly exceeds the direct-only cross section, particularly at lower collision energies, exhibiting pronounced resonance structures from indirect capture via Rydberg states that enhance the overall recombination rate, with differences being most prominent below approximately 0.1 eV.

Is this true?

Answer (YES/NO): NO